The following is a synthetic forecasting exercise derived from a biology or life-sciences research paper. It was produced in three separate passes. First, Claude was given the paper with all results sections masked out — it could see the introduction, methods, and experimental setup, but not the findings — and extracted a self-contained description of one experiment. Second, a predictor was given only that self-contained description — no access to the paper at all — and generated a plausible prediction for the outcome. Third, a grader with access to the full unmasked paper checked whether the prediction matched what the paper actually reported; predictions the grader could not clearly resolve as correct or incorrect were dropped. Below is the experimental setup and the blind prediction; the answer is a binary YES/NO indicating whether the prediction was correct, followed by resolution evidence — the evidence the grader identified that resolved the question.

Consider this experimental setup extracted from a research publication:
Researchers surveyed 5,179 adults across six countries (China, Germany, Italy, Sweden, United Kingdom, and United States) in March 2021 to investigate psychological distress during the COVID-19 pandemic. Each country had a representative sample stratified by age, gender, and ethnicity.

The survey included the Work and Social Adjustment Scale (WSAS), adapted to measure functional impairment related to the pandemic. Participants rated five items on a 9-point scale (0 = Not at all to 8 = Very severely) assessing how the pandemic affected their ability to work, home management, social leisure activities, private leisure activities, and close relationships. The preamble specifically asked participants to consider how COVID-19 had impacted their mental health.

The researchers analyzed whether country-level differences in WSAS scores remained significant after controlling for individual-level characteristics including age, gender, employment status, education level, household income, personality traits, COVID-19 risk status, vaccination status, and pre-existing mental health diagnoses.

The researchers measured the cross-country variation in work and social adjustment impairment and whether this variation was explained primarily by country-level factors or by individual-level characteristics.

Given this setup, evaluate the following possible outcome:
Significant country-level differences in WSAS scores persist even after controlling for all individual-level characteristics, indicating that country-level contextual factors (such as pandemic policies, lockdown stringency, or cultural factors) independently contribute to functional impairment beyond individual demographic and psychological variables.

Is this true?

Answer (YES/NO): NO